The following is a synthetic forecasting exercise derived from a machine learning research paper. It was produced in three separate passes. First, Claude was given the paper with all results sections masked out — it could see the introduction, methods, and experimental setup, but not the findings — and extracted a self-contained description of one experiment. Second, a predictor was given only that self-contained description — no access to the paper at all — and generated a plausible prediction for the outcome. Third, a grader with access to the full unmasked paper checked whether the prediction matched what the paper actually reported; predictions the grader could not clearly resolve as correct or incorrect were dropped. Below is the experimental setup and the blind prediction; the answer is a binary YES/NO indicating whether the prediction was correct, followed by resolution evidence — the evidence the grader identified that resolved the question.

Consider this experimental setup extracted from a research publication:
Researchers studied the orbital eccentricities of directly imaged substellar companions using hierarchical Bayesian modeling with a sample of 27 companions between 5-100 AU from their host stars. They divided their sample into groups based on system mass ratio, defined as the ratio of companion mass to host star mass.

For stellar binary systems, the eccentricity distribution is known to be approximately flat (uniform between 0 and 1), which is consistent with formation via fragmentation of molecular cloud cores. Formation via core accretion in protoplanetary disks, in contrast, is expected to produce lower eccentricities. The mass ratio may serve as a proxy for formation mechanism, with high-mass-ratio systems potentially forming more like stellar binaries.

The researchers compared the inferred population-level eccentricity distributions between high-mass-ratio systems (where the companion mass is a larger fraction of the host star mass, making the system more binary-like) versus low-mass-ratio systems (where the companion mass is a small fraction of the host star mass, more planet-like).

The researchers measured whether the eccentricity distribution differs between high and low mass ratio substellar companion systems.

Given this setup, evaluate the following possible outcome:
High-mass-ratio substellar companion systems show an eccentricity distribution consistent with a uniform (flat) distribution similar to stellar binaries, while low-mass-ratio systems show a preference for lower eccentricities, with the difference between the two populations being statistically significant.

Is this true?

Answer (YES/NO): NO